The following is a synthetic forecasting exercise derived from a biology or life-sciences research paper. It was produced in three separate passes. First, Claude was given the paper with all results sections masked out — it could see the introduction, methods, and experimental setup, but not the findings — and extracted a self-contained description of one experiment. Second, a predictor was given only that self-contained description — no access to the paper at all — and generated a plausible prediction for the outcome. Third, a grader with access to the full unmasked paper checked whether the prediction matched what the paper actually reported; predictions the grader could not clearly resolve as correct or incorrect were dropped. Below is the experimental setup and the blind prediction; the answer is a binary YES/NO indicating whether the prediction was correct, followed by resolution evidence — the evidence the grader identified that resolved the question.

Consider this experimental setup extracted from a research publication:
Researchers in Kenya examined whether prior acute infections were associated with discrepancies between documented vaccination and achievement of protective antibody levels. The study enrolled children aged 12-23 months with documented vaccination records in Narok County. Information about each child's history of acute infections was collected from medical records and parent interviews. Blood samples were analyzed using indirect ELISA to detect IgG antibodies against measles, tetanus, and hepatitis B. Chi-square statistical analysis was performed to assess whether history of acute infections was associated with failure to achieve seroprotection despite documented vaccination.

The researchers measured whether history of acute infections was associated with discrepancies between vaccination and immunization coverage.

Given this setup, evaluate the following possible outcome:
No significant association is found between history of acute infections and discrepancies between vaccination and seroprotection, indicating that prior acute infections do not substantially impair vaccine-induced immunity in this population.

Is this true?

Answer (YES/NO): YES